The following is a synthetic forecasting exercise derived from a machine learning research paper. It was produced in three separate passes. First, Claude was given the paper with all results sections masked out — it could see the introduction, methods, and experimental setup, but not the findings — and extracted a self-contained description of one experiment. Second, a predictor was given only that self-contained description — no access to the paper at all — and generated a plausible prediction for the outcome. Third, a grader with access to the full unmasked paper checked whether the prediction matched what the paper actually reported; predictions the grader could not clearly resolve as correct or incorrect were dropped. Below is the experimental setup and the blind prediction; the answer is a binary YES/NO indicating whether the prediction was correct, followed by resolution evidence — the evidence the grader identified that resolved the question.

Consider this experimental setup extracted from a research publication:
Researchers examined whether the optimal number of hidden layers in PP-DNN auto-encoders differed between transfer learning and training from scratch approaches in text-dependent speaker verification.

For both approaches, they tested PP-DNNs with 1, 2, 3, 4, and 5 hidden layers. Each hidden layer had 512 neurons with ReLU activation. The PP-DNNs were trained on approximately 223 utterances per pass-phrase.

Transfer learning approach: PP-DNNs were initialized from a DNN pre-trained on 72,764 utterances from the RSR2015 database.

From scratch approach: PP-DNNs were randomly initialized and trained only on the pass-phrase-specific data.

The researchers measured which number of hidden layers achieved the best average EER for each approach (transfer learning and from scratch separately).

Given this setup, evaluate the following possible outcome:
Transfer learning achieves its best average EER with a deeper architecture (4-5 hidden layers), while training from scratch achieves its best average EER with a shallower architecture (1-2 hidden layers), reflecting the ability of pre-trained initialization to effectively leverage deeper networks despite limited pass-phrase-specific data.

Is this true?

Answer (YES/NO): NO